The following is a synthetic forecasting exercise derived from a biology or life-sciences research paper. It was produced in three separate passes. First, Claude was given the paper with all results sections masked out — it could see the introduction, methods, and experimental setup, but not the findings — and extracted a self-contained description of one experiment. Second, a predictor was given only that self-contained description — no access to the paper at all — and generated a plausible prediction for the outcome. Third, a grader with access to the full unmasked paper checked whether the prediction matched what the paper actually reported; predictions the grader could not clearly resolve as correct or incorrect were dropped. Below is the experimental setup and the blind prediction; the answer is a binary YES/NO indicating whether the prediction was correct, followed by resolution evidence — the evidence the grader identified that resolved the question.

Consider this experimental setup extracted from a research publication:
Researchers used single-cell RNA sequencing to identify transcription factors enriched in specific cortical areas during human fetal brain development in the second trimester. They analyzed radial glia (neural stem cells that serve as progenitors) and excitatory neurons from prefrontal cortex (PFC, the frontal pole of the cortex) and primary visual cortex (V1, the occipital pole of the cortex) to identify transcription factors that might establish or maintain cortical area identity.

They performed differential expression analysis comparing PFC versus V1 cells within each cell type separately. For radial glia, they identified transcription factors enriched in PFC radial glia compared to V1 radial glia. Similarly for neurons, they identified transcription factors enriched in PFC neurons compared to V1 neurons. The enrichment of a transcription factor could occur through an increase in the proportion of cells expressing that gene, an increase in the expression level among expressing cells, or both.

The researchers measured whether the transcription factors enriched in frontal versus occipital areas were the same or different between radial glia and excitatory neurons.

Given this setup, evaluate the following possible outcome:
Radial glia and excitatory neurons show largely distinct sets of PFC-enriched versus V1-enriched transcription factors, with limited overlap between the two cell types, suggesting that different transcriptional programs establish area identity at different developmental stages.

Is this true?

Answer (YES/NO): YES